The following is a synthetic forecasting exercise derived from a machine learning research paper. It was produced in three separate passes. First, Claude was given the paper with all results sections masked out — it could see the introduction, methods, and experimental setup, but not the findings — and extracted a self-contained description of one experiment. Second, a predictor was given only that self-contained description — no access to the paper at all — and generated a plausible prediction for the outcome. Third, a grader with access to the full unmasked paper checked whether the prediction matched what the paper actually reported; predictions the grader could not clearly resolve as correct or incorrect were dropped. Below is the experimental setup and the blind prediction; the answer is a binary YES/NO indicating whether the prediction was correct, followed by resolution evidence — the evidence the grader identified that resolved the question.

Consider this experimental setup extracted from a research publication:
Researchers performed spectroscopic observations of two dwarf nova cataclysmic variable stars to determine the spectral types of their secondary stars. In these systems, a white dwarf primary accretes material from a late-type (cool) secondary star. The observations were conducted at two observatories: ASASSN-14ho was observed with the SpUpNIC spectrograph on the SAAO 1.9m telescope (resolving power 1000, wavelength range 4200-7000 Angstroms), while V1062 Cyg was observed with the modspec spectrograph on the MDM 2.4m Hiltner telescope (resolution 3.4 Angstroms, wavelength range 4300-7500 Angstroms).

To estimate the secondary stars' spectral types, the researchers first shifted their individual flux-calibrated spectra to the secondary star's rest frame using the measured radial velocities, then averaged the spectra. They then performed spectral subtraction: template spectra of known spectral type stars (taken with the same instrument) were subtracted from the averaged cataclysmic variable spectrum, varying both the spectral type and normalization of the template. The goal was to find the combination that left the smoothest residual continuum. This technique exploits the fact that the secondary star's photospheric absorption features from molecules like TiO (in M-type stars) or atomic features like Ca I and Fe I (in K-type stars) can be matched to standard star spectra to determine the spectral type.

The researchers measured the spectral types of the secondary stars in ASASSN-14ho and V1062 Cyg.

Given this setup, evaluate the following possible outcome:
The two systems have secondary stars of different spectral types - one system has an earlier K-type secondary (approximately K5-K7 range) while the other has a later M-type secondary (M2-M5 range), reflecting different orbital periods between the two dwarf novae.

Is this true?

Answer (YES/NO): NO